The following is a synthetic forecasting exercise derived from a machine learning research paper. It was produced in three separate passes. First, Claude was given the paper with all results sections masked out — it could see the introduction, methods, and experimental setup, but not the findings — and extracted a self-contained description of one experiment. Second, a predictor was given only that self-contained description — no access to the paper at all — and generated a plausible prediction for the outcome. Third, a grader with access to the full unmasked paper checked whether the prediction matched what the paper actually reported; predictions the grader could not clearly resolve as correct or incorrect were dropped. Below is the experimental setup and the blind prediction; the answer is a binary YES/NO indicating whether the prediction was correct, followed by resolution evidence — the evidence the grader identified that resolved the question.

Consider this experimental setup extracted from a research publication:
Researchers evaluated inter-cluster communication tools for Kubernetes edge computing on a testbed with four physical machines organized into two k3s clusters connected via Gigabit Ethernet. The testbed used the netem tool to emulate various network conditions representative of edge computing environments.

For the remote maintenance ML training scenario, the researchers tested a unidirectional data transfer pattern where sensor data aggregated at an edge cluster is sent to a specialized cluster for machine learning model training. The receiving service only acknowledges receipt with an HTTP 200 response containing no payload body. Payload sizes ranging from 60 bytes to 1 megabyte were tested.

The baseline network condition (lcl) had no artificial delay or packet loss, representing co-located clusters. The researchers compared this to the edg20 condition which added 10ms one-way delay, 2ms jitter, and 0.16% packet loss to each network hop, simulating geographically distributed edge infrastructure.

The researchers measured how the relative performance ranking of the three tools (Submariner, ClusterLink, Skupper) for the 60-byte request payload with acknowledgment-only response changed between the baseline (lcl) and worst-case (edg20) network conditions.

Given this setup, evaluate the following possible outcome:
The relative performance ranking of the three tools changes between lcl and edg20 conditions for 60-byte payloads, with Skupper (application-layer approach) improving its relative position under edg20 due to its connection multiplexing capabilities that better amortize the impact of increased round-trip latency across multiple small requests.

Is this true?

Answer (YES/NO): NO